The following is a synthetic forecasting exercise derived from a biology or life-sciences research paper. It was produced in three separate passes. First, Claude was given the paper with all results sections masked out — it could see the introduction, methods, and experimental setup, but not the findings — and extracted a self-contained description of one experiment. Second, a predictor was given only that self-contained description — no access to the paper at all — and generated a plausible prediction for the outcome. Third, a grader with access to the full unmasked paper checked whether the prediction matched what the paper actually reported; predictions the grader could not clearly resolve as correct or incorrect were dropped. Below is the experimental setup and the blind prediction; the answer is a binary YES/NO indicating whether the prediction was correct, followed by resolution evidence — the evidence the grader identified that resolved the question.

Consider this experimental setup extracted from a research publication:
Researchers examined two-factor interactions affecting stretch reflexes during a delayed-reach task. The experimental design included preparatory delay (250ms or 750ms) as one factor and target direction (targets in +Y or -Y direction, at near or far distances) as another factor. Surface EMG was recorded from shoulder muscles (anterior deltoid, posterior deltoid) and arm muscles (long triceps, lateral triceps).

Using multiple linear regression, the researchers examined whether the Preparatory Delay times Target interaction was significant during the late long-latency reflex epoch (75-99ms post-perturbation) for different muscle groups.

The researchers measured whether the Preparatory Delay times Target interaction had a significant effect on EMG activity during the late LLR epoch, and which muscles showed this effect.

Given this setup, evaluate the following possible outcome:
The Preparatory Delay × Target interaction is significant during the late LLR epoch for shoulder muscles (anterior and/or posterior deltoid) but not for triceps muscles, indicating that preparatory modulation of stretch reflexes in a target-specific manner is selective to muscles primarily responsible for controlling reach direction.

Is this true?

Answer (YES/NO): NO